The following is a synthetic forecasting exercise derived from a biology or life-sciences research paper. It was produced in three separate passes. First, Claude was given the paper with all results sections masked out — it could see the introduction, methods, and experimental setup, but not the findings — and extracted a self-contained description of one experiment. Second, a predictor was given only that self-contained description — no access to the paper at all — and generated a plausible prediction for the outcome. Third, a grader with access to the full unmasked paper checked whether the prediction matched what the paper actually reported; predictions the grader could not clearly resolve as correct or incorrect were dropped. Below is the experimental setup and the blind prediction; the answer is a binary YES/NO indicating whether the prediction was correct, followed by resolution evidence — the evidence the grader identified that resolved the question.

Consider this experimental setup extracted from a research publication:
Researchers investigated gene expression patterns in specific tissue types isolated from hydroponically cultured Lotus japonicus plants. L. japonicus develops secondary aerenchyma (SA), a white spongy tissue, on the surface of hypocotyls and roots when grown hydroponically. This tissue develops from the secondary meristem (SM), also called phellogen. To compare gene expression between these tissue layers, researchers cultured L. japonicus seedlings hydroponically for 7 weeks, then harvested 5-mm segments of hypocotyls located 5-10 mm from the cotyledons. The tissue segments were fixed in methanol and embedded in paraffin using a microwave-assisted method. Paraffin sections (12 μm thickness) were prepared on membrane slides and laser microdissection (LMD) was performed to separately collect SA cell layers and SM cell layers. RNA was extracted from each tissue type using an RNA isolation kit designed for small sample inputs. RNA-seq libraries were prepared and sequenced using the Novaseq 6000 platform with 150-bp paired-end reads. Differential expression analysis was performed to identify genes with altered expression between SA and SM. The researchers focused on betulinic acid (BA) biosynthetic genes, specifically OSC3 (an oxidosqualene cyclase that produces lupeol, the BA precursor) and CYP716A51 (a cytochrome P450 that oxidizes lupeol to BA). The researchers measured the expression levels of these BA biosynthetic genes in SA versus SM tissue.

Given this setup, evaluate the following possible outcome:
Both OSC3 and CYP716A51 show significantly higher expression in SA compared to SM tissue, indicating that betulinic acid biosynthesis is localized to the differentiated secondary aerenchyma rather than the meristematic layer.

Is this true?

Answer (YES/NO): YES